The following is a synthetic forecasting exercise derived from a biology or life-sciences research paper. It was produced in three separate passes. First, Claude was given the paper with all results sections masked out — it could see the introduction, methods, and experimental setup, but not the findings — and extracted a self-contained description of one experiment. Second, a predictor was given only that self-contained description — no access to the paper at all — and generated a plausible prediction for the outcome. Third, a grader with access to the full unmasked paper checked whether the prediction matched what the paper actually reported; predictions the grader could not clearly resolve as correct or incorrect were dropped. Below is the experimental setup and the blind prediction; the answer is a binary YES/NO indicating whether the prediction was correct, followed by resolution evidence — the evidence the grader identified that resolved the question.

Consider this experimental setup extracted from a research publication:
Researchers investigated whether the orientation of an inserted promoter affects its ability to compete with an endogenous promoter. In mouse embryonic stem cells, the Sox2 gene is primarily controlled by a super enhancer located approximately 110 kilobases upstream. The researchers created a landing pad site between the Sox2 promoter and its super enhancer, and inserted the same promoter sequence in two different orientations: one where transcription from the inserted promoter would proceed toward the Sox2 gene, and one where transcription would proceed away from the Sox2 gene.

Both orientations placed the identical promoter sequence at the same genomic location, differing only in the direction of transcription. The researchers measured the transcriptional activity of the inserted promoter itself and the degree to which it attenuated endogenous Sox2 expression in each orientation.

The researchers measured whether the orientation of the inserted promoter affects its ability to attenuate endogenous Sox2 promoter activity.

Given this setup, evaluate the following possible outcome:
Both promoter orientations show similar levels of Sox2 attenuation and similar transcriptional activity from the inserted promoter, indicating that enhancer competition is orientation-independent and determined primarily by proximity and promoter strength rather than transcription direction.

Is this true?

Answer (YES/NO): NO